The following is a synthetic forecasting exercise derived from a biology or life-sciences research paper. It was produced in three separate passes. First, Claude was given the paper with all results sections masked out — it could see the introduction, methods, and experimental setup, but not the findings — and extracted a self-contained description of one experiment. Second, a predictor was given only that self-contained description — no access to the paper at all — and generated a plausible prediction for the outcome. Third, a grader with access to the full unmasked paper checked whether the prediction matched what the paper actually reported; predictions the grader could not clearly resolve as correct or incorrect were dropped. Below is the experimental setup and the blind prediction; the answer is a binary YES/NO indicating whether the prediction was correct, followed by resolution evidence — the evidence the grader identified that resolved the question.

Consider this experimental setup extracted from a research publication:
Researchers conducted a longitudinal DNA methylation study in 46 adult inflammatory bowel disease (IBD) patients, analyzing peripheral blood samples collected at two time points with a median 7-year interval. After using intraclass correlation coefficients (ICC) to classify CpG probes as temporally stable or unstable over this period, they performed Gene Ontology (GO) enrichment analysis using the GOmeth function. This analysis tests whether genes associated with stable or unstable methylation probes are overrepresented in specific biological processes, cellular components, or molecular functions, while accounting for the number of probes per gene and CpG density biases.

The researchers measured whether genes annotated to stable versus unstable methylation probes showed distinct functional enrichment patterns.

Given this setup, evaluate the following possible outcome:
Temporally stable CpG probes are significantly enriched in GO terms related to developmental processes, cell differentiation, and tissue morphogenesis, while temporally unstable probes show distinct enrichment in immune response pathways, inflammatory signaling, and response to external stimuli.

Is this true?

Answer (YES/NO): NO